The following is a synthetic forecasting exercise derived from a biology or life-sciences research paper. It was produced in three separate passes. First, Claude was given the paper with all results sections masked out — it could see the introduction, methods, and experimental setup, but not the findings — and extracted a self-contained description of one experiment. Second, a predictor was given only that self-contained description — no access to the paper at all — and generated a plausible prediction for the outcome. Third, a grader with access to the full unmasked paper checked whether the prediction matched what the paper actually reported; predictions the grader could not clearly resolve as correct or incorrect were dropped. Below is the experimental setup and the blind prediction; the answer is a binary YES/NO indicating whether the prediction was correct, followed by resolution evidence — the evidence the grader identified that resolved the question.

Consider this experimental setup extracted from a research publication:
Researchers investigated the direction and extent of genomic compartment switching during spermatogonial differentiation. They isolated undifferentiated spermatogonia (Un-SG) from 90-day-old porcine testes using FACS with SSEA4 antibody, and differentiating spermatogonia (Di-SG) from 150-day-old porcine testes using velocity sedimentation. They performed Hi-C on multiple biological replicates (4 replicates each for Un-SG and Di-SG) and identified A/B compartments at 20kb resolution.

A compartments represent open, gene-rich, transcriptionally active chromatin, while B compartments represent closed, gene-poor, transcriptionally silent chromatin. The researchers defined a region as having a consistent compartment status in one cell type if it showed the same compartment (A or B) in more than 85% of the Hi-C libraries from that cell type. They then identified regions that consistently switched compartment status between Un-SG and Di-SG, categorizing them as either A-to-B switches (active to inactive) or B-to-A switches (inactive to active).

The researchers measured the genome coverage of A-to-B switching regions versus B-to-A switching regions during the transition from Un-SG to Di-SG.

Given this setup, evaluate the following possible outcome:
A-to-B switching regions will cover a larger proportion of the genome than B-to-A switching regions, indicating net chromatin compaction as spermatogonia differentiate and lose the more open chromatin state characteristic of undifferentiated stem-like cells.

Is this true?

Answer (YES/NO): YES